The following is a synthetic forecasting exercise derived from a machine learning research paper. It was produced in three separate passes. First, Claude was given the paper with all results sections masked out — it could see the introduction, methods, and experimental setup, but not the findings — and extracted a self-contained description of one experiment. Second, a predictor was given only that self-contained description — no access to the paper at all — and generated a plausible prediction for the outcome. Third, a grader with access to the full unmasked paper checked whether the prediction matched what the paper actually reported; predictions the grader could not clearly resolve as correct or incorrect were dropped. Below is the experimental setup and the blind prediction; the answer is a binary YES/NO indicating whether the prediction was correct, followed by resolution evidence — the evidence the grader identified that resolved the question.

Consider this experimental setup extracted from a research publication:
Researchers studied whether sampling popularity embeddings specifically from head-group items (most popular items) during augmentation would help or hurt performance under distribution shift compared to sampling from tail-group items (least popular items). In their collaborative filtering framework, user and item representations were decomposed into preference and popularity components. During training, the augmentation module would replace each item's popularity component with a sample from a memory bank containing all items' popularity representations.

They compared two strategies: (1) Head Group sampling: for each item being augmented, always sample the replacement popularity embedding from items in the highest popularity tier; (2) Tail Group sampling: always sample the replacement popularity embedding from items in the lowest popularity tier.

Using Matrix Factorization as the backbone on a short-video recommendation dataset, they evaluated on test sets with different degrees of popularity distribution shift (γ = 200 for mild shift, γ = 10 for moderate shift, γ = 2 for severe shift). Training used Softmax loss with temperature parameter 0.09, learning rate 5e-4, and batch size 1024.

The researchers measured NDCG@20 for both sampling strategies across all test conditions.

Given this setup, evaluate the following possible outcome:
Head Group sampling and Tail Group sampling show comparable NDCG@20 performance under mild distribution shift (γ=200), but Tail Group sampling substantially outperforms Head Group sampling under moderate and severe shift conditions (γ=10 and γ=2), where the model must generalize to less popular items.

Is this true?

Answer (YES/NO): NO